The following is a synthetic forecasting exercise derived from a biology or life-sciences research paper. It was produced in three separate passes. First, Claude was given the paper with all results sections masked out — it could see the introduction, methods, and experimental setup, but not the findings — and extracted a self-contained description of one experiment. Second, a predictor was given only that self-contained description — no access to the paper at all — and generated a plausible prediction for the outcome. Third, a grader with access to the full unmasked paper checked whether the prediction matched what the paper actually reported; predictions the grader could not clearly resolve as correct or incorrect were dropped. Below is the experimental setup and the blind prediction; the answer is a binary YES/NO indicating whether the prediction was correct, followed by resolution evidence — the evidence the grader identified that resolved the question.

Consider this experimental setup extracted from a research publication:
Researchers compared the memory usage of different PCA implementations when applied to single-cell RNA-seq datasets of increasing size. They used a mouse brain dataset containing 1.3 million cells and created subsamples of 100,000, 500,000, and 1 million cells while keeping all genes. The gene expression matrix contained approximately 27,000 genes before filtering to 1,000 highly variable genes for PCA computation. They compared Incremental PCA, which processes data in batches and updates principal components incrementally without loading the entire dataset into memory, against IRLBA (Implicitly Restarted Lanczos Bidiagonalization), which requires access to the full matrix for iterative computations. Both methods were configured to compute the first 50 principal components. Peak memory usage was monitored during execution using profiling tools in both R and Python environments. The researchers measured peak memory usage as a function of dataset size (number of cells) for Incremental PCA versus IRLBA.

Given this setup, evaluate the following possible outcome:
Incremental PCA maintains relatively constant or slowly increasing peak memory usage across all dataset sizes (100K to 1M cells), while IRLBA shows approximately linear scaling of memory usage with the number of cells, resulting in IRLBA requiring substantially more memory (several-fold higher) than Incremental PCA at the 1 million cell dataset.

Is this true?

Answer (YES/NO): NO